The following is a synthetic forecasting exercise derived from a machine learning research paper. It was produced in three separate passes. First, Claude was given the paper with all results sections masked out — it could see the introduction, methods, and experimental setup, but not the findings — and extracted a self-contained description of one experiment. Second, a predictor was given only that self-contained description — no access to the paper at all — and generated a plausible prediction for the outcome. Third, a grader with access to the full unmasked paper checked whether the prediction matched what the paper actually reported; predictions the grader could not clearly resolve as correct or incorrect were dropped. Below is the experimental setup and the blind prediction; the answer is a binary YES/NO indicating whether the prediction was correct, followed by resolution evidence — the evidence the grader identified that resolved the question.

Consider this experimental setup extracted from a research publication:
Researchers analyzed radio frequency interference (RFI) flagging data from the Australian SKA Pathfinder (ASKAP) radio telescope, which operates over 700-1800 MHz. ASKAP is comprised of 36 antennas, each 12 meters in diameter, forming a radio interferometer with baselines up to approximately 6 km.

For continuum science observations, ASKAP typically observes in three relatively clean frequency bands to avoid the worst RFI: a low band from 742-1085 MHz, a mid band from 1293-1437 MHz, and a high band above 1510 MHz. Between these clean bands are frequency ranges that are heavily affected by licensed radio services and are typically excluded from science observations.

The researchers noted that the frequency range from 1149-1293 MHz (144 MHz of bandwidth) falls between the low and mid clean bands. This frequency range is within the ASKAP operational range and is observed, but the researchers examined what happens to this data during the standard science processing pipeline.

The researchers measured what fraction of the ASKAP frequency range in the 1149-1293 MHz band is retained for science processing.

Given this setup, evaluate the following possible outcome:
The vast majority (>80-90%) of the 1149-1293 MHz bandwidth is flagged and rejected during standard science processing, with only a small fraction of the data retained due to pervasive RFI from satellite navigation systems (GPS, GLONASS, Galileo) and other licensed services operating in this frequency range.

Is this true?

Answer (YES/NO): NO